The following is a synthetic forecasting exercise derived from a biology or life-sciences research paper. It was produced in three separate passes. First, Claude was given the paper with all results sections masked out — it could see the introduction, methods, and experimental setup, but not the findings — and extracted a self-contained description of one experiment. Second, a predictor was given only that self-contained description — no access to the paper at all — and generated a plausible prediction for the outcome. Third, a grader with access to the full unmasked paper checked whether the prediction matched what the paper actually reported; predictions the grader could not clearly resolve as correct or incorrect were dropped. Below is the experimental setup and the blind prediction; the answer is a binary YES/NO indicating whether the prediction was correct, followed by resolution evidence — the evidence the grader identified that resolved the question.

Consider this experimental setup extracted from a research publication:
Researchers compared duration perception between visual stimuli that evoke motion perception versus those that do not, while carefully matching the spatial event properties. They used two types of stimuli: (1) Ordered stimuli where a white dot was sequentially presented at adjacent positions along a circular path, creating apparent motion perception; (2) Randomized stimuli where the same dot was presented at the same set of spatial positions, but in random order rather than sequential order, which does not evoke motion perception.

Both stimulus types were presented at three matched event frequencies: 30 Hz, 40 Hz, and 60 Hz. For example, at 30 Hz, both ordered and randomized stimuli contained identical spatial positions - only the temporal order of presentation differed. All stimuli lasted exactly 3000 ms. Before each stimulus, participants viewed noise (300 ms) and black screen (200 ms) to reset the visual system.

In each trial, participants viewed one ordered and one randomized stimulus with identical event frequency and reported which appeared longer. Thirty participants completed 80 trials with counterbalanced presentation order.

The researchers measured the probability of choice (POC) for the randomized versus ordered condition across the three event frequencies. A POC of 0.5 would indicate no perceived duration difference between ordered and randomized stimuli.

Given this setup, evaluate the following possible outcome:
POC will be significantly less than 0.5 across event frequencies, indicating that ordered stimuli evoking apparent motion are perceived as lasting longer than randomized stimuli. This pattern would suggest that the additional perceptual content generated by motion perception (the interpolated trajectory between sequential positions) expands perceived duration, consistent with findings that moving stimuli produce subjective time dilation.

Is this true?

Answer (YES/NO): NO